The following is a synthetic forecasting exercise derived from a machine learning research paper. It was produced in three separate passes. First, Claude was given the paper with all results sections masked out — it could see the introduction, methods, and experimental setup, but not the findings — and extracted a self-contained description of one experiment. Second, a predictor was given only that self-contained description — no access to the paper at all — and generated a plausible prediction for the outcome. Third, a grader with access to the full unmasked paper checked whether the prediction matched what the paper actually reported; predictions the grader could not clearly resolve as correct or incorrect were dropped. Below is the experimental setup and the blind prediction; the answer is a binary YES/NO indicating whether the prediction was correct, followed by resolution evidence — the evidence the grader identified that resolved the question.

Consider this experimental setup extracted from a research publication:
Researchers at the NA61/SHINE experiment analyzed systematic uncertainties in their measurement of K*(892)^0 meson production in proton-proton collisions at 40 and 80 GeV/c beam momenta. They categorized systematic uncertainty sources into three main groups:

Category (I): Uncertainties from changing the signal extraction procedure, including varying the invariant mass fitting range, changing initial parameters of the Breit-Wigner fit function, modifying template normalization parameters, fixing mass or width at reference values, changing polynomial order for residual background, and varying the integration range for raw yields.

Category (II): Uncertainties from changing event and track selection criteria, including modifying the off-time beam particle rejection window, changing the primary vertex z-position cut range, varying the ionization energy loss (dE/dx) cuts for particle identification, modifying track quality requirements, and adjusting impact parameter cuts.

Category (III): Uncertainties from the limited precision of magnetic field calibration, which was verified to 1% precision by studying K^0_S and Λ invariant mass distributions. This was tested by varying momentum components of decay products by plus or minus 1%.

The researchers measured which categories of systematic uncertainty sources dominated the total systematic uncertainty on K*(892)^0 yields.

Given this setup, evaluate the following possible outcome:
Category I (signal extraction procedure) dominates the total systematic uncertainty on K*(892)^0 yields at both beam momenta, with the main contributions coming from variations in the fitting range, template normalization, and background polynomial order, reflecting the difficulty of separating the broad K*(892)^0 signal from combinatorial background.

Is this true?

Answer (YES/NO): NO